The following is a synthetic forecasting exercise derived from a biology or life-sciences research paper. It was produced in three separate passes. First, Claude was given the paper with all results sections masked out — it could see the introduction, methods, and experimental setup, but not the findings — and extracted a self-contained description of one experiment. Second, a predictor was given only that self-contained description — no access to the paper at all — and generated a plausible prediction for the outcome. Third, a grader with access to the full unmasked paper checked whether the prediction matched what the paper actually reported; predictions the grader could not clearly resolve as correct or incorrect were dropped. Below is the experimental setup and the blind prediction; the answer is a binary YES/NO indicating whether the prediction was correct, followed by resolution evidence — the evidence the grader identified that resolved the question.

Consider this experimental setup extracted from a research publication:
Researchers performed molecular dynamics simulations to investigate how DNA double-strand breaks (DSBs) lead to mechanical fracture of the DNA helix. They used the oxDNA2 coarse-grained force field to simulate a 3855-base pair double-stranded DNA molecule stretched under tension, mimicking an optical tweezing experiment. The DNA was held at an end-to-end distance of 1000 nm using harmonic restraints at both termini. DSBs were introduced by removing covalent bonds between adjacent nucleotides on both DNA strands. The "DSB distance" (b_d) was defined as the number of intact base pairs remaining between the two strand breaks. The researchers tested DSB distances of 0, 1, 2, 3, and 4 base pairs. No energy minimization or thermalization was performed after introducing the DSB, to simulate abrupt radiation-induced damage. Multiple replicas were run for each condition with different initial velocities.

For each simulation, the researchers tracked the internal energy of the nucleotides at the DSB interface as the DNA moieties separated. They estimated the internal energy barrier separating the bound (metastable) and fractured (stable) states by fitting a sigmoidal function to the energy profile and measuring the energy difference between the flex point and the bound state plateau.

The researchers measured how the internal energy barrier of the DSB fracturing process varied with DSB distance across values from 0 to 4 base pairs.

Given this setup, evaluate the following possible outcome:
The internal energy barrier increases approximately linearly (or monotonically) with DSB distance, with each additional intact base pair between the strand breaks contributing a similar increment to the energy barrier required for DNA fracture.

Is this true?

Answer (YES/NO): YES